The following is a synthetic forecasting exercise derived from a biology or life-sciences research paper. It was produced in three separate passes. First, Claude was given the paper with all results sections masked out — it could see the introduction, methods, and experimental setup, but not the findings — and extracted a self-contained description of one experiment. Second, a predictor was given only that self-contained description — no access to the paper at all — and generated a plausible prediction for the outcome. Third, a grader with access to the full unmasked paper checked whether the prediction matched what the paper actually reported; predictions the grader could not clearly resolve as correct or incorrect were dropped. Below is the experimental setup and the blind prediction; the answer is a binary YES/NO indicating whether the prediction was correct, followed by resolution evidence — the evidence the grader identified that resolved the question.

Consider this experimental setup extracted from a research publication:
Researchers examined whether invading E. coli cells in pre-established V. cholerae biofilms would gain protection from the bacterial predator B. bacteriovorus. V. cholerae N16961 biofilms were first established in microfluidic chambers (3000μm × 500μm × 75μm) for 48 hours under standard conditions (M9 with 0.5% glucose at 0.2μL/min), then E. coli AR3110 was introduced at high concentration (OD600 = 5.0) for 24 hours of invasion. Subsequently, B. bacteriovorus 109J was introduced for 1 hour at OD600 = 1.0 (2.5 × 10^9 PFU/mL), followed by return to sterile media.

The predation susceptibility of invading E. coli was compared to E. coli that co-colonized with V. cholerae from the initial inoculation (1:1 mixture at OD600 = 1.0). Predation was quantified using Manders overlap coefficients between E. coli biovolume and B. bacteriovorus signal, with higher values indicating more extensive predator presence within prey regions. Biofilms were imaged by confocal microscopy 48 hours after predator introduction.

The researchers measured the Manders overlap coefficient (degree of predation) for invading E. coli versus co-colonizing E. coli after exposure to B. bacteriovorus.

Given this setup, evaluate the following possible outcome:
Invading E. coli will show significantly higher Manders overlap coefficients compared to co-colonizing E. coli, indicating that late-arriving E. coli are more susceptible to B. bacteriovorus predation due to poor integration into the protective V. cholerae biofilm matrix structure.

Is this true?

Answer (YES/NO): YES